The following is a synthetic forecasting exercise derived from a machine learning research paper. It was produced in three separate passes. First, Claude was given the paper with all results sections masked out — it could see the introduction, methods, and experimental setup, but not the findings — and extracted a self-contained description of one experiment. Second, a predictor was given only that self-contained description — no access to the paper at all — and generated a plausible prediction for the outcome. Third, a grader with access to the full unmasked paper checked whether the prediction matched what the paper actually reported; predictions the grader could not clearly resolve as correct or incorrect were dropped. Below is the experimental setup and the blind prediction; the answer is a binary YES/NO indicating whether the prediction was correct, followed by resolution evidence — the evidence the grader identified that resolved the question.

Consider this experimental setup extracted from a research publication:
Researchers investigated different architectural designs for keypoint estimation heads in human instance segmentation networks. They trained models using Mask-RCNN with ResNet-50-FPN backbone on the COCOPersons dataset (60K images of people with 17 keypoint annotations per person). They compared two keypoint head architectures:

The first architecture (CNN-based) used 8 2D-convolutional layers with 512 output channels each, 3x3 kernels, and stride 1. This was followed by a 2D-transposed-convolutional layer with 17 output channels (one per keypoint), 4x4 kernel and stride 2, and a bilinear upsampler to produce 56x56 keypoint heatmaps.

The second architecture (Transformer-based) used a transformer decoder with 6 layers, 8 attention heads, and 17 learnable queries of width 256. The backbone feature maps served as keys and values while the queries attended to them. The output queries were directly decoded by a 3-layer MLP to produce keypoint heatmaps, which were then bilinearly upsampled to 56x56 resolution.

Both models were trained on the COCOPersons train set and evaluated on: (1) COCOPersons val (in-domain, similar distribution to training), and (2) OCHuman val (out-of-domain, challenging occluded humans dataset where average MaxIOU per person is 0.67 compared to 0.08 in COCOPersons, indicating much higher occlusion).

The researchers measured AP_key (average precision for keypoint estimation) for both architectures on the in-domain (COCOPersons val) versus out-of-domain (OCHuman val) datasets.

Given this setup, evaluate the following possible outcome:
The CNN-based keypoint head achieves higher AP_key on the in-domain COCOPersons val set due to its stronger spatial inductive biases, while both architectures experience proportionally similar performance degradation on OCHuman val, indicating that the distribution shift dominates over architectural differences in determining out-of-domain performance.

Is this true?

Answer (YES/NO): NO